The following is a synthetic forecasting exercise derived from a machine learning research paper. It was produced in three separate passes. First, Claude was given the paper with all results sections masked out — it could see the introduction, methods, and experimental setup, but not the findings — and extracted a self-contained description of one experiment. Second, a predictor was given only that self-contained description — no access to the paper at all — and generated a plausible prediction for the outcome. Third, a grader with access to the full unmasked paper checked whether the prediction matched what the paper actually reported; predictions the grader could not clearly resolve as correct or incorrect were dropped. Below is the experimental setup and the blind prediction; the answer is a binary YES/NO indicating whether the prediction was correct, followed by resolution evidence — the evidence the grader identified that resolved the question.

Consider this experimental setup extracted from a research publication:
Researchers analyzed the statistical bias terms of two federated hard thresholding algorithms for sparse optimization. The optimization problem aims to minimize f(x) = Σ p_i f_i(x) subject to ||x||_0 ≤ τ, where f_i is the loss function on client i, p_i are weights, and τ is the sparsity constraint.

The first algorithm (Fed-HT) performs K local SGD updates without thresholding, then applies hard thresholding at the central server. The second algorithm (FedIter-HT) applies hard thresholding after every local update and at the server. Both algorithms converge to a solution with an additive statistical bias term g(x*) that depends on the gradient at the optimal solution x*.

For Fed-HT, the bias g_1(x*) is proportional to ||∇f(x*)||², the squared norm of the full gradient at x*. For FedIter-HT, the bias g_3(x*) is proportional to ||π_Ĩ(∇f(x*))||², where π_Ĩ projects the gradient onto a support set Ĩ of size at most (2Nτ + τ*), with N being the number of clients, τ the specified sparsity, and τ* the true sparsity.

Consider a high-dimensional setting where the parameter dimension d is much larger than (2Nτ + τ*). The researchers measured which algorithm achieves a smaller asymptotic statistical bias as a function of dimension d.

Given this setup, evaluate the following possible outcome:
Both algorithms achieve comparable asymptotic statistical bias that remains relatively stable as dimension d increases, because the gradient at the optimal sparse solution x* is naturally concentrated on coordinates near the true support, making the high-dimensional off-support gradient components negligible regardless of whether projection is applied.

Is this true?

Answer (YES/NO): NO